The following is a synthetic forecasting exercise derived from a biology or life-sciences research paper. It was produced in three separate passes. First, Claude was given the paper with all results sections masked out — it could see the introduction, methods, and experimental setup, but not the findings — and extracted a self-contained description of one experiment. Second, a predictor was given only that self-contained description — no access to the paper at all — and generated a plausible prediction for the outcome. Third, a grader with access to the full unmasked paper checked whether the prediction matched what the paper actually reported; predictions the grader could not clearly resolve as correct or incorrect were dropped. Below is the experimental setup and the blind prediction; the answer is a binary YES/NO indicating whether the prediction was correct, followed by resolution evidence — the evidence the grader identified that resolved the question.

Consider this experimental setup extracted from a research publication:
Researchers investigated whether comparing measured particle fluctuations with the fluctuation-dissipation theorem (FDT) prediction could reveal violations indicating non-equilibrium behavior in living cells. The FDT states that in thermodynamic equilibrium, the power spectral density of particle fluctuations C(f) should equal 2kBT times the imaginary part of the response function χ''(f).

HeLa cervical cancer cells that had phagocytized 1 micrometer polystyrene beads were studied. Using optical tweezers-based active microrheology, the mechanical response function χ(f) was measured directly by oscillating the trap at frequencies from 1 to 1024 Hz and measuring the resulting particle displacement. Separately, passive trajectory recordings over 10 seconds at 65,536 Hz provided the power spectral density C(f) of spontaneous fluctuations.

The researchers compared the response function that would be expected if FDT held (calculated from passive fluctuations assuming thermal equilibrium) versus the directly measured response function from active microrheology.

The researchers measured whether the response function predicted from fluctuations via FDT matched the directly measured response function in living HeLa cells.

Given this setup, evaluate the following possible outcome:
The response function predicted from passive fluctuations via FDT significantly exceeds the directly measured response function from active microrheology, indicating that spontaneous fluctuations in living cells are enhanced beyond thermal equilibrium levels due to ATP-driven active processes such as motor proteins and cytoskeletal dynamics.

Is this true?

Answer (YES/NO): YES